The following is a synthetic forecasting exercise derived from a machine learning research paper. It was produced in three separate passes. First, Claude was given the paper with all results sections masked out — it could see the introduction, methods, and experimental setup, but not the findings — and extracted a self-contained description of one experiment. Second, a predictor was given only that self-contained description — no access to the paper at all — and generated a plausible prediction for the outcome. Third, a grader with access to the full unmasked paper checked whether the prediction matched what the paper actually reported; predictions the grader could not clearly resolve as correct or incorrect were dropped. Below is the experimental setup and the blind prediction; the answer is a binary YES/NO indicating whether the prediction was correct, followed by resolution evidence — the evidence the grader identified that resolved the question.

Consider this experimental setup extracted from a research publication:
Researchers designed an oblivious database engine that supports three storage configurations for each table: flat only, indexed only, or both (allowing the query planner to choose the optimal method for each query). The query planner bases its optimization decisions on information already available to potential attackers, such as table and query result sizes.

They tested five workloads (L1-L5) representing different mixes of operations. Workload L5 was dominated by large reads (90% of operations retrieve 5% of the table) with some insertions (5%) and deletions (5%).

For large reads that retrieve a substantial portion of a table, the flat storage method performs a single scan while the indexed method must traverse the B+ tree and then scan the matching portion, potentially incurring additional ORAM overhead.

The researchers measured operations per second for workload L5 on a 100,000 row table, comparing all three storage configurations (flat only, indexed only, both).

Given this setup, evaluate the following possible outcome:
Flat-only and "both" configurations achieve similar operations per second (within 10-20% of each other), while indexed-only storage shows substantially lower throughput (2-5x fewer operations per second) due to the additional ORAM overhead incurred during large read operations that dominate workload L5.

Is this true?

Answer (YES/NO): YES